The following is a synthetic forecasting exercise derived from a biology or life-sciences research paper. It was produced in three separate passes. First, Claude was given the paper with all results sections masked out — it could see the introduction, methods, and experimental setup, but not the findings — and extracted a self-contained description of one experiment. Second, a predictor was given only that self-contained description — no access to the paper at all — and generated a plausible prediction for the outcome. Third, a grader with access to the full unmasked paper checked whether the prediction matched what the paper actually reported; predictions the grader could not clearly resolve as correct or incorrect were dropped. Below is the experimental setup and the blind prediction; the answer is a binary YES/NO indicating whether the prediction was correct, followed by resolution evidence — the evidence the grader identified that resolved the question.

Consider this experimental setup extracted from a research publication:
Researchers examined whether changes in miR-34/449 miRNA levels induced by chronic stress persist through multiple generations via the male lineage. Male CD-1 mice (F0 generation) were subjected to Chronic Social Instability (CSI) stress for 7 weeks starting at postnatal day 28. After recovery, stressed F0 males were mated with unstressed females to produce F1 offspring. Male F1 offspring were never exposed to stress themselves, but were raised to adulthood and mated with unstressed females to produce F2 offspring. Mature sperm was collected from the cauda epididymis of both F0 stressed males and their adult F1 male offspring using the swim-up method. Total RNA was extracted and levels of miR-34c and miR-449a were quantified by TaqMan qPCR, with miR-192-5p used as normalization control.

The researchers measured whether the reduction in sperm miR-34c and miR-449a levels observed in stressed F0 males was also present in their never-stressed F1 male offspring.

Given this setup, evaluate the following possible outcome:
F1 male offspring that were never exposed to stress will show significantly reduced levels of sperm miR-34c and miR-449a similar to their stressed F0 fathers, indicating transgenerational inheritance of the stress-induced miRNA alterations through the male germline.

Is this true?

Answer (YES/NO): YES